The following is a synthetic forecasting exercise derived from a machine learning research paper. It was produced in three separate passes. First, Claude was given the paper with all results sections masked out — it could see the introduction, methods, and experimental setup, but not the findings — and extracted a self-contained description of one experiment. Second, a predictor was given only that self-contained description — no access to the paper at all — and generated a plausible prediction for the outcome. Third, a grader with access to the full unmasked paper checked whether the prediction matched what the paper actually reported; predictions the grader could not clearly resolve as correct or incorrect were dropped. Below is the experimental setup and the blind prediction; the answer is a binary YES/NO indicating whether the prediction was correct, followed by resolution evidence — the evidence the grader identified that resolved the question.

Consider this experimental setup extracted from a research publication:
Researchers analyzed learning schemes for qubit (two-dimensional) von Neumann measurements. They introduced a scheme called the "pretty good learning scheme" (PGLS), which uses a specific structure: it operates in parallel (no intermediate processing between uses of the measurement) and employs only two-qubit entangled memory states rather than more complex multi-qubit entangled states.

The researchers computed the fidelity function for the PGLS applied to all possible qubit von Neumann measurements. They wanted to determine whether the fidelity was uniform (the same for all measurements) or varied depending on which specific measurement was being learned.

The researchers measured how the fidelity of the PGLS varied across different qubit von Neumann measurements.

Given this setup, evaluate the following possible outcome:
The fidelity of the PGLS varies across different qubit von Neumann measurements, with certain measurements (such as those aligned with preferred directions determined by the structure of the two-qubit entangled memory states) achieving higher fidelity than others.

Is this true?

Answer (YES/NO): NO